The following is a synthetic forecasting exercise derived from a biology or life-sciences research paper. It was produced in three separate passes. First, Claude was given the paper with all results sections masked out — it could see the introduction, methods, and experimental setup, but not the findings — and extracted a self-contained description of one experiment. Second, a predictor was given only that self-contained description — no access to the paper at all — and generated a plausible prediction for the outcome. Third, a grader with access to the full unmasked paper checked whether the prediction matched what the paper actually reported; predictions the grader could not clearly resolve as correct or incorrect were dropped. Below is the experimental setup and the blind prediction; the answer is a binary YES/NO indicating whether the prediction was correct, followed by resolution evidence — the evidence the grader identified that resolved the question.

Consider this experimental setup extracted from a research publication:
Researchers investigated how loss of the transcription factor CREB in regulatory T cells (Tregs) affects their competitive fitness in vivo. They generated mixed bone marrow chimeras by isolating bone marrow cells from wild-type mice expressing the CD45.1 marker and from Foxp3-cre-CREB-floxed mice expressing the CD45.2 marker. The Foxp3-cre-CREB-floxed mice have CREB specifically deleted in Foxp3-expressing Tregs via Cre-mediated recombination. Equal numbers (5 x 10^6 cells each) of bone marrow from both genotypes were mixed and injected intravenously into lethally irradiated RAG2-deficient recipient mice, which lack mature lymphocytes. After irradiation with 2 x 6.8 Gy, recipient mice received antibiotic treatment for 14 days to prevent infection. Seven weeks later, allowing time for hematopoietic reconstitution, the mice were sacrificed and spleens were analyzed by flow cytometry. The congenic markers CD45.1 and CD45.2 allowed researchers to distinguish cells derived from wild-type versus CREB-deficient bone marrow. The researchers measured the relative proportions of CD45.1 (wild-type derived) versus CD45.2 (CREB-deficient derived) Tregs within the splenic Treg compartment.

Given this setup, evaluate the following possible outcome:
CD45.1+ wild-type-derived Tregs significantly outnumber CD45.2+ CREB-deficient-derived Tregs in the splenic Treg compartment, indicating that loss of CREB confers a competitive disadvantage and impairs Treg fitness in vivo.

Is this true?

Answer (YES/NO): YES